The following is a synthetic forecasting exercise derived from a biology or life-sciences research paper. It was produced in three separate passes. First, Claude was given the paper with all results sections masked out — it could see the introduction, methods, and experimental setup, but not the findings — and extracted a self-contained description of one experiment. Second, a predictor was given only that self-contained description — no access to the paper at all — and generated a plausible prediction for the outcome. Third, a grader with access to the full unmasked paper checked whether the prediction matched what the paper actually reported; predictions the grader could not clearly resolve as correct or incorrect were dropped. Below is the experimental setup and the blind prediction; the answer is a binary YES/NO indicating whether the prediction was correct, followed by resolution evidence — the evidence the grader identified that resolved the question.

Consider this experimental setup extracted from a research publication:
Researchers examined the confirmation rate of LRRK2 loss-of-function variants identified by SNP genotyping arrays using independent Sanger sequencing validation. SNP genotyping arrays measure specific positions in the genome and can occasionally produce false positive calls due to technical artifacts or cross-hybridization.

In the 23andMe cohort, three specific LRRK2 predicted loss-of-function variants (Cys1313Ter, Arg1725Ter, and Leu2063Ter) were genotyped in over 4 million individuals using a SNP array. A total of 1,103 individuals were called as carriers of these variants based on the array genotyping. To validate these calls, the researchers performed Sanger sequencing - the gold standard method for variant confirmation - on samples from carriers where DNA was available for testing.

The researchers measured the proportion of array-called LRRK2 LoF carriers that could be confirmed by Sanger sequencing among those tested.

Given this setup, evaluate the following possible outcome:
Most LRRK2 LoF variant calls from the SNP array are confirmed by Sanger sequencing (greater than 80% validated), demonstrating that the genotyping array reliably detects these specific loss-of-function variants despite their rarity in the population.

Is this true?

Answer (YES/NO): YES